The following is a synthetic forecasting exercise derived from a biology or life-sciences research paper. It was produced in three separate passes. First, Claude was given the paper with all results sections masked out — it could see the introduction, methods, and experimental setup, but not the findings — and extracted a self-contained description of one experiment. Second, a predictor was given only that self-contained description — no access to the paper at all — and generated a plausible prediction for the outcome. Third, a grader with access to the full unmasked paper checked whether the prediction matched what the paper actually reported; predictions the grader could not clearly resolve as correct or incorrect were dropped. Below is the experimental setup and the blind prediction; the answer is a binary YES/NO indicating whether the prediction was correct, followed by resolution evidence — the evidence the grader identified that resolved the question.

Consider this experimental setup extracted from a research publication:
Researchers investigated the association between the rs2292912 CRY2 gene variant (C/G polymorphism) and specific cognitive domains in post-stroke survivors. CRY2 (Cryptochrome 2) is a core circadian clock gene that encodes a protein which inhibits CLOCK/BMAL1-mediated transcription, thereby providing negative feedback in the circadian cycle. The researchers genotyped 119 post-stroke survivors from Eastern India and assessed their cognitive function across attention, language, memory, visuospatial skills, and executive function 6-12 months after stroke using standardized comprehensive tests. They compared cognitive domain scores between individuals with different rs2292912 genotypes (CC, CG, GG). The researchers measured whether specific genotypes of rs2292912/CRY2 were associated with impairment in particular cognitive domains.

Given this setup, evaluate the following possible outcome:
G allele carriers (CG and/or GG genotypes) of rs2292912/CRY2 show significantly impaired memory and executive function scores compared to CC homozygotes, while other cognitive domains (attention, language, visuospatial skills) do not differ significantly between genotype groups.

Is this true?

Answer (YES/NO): NO